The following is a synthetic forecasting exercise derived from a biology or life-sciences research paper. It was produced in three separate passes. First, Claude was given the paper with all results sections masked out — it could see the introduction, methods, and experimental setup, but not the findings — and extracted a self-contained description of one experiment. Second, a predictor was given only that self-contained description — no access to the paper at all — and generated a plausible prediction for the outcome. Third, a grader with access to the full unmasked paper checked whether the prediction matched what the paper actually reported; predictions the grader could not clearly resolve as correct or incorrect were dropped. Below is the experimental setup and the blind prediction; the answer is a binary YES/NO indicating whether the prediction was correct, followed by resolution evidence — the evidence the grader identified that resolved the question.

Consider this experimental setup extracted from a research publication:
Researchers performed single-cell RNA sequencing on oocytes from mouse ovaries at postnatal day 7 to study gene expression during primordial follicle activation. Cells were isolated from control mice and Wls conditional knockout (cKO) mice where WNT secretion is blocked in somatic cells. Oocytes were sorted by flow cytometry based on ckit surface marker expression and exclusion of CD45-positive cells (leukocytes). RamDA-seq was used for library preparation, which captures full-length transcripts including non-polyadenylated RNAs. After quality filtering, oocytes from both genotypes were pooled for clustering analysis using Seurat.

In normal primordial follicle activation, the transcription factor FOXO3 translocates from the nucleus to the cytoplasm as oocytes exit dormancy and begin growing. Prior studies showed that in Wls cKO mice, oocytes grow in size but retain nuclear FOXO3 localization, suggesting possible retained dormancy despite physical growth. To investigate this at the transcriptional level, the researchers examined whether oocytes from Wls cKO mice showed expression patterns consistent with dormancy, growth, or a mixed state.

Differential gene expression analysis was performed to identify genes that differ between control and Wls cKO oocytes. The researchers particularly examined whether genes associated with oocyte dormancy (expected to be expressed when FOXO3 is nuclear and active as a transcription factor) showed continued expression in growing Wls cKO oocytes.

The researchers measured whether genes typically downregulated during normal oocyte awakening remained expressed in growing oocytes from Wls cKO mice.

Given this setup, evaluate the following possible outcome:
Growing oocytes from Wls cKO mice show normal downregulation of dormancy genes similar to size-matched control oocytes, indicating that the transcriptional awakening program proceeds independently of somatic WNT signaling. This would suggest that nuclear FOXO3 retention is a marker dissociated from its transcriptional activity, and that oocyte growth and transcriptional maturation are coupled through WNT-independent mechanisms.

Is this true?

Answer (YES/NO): YES